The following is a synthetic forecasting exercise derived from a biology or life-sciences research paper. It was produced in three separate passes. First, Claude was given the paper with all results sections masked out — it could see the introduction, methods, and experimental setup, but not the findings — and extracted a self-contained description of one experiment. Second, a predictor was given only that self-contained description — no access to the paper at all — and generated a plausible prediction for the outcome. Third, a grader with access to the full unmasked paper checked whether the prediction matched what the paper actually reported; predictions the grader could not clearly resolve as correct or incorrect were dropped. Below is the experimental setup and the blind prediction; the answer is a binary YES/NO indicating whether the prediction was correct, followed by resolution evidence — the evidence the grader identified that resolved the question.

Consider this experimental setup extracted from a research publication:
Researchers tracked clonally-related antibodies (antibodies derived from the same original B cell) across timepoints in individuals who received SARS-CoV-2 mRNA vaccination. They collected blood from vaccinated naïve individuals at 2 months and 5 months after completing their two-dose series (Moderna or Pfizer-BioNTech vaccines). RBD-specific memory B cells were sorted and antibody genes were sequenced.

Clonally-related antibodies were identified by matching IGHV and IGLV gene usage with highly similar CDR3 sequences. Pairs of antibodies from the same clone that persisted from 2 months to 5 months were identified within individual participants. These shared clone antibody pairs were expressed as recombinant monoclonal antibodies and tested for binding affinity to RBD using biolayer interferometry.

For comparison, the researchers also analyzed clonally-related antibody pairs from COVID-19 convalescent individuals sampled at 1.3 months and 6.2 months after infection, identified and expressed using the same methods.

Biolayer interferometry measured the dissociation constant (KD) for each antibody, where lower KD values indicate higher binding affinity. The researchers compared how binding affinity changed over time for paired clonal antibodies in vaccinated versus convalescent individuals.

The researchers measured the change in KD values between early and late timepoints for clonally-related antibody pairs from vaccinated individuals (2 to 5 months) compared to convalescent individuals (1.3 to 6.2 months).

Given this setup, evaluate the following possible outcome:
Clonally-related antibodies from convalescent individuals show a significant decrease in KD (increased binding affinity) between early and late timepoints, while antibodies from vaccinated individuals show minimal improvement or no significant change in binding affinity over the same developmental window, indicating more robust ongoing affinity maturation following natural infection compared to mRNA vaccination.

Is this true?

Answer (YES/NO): YES